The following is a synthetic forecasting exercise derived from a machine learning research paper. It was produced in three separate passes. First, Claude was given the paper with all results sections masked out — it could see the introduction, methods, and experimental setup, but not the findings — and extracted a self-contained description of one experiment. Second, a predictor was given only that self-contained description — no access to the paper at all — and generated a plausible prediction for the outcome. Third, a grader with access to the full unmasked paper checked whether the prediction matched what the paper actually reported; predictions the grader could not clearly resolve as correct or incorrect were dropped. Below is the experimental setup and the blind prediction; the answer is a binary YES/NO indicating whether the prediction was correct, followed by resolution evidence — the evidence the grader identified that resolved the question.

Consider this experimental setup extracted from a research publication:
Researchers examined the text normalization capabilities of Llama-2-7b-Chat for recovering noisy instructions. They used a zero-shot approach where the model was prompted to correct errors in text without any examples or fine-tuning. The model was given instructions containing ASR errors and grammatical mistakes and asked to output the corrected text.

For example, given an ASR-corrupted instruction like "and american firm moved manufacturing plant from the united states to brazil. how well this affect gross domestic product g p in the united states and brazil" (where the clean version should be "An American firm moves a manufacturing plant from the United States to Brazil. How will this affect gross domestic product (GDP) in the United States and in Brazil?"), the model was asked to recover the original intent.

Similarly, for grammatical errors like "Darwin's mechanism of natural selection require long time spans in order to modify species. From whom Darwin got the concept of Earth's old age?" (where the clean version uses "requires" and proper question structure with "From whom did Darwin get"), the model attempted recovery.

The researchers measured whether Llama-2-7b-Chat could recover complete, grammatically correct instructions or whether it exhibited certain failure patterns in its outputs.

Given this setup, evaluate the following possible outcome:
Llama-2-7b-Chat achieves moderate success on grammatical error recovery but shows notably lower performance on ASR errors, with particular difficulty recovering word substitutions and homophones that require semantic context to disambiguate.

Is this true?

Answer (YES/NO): NO